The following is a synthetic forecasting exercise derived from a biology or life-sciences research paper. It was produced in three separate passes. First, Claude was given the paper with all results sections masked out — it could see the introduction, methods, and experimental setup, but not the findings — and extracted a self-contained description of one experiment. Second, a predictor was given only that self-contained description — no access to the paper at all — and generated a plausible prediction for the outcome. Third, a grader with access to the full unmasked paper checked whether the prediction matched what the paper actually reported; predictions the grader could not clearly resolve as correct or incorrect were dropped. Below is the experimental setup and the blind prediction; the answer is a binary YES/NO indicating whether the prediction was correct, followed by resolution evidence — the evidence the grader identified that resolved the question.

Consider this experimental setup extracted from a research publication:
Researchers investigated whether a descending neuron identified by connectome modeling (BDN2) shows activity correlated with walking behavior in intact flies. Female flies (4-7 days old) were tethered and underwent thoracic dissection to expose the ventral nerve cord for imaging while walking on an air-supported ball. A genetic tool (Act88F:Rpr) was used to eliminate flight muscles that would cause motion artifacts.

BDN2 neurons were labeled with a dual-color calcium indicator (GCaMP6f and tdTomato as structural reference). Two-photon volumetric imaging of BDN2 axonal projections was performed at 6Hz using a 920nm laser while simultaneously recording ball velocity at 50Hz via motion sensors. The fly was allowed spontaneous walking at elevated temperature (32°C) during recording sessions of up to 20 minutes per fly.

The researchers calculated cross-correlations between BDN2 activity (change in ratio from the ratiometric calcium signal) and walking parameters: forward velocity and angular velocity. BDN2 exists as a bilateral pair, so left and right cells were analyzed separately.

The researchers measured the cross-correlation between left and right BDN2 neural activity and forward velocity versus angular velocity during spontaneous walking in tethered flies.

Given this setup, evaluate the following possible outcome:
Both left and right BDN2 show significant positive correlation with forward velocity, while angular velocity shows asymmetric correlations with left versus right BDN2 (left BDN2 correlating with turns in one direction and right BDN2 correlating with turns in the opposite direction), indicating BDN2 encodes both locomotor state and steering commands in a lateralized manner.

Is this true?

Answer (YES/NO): NO